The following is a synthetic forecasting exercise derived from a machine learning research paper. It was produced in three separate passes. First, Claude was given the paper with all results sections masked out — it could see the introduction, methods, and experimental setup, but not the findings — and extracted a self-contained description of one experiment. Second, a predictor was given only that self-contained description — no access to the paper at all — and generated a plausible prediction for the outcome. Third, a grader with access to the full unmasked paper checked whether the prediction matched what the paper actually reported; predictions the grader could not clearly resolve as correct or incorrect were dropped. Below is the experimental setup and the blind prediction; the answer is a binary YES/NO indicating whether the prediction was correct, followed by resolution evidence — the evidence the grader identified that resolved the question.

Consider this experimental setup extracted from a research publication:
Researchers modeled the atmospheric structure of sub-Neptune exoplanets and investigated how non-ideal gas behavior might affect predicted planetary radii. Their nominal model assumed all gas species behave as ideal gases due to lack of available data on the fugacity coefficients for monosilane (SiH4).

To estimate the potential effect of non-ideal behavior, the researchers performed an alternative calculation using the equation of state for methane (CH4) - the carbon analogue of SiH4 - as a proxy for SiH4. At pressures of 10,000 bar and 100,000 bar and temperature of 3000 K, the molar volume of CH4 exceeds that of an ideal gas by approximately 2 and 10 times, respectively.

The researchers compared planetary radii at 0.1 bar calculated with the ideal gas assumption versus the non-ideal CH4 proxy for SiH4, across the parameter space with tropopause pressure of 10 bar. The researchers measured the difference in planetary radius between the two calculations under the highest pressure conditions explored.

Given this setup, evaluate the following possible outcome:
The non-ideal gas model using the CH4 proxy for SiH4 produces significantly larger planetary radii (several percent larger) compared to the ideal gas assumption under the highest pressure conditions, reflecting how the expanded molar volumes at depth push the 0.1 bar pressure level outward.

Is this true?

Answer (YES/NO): YES